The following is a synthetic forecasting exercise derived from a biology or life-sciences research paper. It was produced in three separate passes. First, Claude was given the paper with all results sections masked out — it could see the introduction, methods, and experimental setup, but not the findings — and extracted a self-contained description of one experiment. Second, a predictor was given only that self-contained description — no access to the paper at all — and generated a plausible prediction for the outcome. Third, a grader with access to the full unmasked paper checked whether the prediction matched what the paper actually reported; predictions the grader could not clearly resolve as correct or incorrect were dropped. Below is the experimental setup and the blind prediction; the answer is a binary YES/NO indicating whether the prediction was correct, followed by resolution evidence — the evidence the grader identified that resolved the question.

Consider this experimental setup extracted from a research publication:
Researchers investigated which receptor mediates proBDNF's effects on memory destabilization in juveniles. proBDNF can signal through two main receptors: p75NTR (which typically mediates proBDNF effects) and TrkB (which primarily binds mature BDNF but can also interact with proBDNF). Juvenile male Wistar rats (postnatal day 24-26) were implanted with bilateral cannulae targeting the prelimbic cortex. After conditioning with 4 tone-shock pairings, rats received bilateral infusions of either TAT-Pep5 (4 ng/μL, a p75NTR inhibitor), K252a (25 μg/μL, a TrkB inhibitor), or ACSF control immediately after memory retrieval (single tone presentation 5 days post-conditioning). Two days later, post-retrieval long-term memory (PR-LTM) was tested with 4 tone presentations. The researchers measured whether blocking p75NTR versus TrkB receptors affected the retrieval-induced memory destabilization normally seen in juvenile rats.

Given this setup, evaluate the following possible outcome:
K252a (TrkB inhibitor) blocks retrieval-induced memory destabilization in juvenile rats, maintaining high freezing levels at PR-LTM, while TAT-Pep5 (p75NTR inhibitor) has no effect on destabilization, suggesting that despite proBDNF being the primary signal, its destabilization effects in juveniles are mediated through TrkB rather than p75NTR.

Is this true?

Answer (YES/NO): NO